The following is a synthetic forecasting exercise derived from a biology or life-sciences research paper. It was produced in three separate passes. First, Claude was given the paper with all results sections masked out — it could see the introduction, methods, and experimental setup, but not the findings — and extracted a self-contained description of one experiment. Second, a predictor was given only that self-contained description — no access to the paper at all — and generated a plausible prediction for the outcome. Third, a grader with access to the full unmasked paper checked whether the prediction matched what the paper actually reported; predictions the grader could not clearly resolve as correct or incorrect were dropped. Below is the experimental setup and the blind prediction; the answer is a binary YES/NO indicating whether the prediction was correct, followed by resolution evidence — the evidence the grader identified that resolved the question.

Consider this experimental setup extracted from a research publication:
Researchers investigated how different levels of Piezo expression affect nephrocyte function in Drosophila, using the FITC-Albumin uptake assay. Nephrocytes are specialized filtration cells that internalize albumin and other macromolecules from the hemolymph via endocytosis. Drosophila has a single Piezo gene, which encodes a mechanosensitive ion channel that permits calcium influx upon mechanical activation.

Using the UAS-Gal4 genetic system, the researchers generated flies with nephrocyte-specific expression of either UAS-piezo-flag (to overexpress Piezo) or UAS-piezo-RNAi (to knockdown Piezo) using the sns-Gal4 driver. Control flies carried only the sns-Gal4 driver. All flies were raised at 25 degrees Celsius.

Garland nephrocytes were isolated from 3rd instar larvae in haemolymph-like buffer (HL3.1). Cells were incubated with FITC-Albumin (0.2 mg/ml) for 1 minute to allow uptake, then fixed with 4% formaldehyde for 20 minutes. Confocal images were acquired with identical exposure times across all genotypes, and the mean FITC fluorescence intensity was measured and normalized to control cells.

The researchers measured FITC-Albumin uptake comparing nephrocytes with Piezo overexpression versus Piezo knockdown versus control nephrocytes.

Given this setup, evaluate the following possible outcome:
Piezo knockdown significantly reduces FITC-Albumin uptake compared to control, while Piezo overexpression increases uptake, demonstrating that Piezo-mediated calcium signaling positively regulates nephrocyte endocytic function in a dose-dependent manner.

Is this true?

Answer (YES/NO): NO